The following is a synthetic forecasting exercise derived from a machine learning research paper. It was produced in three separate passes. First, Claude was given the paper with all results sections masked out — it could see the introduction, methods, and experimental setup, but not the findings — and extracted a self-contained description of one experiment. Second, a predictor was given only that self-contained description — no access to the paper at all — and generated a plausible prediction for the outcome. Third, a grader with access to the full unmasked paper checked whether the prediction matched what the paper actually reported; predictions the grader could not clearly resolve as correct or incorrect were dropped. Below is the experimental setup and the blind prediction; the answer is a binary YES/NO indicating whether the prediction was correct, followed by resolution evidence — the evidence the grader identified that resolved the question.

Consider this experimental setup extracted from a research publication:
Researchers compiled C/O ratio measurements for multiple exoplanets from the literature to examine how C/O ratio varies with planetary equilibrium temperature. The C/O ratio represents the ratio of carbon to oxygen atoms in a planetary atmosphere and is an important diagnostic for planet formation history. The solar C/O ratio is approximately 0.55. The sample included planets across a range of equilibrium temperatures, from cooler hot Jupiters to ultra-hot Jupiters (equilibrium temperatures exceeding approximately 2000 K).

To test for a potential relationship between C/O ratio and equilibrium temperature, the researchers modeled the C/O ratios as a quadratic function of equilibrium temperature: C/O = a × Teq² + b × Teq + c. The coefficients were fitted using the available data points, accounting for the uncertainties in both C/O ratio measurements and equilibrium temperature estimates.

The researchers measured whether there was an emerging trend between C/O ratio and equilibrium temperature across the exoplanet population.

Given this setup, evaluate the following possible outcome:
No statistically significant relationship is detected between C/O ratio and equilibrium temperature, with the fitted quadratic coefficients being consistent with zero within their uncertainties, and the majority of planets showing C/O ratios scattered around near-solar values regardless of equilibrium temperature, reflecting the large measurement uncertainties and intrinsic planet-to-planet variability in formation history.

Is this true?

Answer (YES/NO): NO